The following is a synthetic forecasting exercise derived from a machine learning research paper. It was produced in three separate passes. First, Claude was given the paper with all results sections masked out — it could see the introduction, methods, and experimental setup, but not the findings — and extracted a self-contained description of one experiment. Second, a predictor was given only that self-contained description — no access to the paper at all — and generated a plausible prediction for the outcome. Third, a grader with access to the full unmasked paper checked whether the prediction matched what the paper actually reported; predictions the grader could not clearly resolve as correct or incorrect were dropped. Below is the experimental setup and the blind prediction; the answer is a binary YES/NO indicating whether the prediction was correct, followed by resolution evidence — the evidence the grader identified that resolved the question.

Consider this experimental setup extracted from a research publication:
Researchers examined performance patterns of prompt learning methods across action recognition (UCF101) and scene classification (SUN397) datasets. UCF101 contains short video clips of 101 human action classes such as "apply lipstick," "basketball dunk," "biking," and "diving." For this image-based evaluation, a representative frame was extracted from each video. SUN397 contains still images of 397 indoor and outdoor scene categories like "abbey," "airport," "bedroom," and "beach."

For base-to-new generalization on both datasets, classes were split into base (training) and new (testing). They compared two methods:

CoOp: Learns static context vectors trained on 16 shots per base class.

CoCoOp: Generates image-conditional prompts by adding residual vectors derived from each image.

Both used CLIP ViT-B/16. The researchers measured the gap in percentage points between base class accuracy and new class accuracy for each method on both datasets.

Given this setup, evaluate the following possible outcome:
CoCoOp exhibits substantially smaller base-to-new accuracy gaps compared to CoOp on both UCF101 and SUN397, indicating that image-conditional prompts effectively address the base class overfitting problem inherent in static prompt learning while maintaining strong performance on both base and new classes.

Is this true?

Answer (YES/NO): NO